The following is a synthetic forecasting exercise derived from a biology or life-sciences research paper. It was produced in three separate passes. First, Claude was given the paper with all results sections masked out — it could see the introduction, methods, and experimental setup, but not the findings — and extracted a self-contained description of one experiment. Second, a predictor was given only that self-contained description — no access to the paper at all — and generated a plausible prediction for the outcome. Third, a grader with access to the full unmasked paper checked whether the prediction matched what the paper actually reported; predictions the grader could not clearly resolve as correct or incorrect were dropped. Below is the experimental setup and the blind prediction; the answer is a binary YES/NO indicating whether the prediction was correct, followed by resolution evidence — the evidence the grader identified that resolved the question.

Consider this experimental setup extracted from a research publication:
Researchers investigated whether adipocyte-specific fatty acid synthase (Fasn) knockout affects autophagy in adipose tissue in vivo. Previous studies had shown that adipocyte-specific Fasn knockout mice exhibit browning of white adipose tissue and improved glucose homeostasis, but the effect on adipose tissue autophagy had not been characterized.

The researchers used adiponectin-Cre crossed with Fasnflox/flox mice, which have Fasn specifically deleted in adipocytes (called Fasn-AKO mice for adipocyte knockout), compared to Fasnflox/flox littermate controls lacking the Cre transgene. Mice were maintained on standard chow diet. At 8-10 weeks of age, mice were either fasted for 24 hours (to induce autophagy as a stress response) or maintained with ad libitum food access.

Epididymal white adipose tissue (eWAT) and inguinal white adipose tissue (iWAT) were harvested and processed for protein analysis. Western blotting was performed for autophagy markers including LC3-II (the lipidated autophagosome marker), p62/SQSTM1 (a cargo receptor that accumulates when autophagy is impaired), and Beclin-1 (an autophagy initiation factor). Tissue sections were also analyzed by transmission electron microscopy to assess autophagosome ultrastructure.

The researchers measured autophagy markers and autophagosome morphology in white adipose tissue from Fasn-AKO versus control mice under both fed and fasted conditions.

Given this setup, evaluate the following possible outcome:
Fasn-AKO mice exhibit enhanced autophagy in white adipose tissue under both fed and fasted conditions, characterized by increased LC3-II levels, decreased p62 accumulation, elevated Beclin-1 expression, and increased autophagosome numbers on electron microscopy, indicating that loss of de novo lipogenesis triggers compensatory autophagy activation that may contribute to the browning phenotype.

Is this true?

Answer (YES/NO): NO